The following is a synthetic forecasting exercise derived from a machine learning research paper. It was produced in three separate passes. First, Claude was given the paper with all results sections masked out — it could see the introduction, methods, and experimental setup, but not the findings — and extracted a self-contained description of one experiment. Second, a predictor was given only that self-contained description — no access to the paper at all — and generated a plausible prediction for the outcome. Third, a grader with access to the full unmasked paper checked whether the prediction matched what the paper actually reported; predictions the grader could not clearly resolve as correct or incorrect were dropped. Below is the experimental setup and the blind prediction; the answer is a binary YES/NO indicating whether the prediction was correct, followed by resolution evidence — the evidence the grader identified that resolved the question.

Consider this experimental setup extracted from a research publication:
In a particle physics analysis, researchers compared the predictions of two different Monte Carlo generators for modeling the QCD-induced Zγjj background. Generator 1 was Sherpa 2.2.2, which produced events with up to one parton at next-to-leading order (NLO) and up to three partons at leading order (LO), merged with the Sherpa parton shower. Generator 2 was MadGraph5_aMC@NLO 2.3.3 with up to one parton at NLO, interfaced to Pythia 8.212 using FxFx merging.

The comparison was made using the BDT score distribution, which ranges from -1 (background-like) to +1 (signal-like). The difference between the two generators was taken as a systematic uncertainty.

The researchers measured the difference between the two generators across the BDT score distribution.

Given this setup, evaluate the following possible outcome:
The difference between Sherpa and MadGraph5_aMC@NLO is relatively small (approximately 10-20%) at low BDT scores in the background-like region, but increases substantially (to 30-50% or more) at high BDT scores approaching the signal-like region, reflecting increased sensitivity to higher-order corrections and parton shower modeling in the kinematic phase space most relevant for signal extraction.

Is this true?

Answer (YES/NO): NO